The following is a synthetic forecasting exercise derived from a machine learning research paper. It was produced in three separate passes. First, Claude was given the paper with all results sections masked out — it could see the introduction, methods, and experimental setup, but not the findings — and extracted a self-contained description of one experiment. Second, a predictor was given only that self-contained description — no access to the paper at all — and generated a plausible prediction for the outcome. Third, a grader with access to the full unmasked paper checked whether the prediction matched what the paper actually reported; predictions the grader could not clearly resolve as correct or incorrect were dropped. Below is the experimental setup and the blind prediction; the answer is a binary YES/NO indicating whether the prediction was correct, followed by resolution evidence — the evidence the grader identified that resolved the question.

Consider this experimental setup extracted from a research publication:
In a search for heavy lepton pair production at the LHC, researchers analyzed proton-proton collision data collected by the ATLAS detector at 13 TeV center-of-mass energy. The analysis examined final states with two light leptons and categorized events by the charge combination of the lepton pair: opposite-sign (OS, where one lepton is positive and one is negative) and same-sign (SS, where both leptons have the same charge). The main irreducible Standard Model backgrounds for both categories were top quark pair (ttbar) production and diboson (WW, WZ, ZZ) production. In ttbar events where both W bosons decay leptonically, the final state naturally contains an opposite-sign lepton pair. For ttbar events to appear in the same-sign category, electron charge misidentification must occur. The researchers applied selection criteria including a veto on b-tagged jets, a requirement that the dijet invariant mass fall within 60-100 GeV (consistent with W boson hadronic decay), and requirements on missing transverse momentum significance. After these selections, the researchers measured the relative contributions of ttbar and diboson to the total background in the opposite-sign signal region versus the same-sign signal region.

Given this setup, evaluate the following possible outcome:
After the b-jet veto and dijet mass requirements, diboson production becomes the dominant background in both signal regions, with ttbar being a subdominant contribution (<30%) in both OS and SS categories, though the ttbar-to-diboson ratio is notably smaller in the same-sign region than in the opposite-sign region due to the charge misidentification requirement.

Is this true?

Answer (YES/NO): NO